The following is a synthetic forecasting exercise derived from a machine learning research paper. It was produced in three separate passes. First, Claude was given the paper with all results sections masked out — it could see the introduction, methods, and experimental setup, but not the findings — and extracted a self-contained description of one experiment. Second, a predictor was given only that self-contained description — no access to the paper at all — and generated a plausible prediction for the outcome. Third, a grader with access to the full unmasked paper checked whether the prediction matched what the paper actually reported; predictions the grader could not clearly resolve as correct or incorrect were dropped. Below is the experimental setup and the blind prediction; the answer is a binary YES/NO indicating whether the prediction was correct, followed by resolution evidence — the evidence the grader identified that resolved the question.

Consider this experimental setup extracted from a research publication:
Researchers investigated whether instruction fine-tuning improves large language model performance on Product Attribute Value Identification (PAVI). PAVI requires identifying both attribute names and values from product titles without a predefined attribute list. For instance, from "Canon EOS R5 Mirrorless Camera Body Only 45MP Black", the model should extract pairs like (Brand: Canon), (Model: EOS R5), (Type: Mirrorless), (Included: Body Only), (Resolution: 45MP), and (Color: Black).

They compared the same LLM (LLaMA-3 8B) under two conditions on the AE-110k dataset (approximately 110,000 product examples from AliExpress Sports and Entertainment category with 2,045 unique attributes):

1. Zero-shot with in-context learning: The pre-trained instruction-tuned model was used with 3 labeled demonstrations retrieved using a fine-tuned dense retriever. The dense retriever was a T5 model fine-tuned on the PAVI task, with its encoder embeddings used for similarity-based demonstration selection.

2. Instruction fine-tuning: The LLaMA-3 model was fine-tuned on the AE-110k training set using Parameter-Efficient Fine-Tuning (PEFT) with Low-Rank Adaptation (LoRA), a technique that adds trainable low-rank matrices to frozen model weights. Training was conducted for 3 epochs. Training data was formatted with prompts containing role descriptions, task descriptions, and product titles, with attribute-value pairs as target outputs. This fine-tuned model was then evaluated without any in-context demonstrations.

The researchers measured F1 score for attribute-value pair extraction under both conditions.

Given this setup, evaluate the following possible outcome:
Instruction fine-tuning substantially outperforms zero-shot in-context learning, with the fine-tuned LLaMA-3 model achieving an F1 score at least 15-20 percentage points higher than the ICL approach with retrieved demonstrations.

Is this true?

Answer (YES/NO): NO